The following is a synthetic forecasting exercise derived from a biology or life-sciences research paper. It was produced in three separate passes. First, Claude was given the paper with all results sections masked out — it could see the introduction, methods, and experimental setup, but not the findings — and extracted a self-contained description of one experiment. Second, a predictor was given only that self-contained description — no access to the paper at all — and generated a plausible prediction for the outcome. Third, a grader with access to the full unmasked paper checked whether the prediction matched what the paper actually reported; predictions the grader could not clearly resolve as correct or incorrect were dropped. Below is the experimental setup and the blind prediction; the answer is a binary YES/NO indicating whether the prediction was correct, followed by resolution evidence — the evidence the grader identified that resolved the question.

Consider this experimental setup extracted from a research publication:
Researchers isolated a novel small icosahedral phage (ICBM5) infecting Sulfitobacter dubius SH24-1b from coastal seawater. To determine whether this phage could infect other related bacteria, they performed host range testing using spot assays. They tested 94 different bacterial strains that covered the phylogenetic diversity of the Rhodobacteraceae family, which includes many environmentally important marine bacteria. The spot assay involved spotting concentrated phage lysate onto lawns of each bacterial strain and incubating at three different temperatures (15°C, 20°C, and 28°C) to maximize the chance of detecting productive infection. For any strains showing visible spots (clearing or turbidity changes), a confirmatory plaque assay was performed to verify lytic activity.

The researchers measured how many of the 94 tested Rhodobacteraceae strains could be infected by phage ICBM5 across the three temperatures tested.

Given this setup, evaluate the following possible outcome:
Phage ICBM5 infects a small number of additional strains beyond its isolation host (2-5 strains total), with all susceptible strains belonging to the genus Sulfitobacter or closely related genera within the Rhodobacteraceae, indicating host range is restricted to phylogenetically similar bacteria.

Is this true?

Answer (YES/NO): YES